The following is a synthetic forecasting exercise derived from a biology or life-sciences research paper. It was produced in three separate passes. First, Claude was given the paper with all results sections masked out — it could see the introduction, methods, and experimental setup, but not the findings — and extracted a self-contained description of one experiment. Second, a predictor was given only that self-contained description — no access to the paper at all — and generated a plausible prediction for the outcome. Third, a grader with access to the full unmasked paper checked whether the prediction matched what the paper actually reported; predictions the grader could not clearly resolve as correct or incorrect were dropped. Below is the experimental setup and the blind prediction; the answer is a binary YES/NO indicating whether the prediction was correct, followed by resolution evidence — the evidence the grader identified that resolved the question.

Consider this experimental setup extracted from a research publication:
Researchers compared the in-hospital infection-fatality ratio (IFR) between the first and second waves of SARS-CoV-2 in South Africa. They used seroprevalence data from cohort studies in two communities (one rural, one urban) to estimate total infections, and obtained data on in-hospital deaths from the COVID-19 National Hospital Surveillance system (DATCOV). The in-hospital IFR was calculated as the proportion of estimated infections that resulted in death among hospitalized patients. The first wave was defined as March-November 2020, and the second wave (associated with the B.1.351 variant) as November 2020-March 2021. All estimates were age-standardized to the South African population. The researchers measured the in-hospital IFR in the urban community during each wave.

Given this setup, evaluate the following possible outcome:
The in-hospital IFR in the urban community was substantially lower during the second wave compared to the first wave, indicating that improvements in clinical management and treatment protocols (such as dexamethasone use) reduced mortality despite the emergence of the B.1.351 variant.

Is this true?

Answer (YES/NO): NO